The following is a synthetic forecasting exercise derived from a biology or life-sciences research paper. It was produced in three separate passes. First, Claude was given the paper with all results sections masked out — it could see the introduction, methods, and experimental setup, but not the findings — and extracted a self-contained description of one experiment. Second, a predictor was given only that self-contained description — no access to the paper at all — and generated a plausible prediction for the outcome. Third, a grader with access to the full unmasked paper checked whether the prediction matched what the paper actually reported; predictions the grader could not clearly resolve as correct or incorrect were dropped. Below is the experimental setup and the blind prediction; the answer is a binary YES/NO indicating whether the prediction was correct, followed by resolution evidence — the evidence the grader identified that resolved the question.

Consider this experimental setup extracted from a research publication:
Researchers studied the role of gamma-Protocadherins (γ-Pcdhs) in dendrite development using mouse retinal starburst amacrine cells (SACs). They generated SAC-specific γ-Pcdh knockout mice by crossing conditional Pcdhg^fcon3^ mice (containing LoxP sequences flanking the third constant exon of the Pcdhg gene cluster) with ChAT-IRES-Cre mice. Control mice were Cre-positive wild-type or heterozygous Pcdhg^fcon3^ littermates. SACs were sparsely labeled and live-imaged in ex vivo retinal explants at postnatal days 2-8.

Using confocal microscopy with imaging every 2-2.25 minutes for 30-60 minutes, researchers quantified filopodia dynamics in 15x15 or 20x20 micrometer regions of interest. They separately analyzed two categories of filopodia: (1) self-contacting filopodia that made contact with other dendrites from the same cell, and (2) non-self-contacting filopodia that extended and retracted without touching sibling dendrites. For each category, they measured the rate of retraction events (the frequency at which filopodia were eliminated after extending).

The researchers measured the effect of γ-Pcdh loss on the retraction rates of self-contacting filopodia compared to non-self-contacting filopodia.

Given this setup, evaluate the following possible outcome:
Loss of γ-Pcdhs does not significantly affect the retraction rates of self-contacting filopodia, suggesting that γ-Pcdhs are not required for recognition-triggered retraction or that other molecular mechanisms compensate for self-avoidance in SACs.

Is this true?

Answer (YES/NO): NO